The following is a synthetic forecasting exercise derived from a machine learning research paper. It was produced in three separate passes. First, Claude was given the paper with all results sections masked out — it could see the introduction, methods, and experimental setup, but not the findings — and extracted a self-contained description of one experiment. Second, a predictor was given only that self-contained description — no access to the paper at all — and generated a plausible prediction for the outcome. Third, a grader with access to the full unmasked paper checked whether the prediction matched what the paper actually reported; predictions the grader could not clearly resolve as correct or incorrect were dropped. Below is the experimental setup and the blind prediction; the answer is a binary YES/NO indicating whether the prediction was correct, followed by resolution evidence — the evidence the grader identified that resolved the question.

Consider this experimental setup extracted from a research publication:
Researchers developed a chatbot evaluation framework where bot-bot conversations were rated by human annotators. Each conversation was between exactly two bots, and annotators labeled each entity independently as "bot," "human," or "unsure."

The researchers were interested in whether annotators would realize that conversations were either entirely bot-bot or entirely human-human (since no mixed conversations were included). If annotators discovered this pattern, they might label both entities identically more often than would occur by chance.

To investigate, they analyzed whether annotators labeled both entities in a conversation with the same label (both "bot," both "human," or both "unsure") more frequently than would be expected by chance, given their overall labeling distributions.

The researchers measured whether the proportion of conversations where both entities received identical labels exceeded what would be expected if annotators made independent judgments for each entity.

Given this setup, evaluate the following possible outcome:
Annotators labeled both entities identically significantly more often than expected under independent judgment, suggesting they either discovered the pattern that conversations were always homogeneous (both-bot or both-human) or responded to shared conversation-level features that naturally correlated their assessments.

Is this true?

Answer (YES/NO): NO